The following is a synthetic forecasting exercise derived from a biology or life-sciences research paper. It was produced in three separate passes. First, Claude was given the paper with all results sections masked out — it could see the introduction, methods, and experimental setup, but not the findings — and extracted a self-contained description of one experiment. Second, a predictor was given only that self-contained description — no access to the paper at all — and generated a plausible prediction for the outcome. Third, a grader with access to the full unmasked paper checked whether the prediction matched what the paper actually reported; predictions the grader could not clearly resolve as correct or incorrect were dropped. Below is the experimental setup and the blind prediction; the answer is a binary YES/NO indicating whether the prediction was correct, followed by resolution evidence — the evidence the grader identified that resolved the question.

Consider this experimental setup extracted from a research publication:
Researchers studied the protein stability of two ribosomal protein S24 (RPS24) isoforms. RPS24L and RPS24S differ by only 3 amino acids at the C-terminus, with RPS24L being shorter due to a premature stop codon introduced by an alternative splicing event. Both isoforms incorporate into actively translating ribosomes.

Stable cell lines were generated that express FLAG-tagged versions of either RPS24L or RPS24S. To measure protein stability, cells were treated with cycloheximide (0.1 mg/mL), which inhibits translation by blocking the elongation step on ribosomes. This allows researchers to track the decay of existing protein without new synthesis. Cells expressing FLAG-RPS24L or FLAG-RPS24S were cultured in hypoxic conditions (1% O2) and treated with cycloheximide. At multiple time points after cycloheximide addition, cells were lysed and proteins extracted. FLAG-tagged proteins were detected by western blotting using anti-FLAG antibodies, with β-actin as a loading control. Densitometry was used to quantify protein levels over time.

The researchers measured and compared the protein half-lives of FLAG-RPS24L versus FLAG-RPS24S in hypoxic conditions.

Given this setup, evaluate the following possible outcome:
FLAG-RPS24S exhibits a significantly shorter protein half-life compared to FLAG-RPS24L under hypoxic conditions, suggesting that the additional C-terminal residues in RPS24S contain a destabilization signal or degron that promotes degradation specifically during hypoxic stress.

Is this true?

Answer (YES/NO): YES